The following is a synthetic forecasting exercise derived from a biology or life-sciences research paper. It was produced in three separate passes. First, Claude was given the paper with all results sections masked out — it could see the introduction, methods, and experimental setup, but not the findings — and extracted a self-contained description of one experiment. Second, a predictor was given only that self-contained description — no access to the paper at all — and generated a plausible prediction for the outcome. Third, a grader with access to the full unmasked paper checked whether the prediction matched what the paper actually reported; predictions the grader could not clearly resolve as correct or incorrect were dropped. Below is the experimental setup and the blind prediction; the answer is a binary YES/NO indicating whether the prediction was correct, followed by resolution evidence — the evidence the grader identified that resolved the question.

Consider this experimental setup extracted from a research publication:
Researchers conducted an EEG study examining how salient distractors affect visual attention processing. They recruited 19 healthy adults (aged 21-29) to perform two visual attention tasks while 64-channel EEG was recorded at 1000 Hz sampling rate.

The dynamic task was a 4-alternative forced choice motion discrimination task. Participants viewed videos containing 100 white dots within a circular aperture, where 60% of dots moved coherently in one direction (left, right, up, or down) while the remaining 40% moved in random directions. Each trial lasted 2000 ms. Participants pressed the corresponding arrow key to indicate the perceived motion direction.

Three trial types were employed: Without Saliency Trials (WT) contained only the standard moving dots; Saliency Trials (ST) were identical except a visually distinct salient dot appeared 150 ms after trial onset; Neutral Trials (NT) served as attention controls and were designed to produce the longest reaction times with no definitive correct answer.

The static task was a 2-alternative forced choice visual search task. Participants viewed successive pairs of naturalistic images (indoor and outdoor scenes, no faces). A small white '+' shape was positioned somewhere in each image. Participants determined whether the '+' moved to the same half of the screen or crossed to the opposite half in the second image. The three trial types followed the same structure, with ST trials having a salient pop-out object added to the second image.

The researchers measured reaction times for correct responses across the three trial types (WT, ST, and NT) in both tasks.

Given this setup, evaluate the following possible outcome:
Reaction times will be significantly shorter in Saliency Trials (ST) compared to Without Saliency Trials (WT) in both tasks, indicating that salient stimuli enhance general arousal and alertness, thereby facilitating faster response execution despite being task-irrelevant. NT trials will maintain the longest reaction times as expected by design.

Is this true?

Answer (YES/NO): NO